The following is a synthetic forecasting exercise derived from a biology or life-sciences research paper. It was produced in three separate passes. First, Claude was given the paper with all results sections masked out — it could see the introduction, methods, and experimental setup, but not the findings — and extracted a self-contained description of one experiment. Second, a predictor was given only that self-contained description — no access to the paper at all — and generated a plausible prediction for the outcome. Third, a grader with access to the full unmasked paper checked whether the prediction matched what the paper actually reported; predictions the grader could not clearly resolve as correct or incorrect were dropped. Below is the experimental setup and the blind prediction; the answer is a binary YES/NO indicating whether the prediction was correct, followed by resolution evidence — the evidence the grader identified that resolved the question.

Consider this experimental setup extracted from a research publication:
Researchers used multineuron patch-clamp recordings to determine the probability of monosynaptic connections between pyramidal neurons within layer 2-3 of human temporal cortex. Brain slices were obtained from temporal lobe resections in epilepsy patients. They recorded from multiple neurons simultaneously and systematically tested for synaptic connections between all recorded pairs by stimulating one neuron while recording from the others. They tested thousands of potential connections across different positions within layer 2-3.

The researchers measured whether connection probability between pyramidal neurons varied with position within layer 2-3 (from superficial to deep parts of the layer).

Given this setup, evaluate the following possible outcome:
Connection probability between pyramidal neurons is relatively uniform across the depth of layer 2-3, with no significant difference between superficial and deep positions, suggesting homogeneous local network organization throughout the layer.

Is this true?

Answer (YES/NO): YES